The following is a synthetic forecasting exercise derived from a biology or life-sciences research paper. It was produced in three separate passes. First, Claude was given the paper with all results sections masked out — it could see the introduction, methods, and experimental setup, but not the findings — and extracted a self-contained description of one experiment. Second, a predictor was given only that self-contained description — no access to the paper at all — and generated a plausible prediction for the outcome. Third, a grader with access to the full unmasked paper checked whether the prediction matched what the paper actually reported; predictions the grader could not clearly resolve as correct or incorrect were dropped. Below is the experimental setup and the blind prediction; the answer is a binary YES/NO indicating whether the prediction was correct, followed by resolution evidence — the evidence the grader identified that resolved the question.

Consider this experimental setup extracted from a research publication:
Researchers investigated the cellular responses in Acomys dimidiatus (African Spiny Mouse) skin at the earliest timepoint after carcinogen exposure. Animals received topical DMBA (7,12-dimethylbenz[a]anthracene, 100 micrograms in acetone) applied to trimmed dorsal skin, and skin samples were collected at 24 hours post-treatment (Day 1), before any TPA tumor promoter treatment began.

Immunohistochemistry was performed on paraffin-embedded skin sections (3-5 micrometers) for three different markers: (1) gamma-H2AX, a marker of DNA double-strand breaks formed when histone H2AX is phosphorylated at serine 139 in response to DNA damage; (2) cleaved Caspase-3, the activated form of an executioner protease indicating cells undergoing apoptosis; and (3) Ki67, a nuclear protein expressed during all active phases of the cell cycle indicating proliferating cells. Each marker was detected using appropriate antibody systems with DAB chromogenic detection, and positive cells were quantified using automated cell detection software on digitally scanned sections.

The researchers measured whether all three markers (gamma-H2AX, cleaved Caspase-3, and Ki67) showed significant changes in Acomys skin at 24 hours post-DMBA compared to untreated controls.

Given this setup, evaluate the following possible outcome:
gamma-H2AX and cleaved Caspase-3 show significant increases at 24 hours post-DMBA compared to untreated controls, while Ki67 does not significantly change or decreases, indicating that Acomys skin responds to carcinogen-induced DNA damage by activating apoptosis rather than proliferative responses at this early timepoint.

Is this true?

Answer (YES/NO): NO